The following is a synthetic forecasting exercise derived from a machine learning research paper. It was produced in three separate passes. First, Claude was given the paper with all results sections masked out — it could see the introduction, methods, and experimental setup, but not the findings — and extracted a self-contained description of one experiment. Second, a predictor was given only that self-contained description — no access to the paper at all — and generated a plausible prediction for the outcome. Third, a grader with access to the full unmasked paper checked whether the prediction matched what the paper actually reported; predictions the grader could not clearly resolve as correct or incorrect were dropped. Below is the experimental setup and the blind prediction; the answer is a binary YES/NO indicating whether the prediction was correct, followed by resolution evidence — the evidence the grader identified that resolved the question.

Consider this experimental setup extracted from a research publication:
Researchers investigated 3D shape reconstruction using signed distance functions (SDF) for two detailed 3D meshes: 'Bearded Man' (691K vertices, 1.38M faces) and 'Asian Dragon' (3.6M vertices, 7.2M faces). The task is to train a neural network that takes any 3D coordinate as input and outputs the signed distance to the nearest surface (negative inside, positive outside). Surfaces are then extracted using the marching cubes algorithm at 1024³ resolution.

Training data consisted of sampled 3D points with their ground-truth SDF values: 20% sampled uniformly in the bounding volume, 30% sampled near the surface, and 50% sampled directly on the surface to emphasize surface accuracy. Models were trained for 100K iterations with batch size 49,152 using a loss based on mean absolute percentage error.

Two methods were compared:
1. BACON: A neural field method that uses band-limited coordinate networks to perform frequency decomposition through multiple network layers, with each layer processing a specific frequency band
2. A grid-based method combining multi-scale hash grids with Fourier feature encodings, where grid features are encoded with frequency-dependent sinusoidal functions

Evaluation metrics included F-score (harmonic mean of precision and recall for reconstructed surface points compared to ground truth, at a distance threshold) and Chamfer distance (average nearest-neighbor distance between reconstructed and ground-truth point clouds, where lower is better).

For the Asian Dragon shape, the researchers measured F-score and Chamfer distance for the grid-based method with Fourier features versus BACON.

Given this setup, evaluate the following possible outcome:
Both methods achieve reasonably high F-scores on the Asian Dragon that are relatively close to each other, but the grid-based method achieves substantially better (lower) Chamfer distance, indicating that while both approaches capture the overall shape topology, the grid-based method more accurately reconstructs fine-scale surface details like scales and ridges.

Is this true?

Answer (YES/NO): NO